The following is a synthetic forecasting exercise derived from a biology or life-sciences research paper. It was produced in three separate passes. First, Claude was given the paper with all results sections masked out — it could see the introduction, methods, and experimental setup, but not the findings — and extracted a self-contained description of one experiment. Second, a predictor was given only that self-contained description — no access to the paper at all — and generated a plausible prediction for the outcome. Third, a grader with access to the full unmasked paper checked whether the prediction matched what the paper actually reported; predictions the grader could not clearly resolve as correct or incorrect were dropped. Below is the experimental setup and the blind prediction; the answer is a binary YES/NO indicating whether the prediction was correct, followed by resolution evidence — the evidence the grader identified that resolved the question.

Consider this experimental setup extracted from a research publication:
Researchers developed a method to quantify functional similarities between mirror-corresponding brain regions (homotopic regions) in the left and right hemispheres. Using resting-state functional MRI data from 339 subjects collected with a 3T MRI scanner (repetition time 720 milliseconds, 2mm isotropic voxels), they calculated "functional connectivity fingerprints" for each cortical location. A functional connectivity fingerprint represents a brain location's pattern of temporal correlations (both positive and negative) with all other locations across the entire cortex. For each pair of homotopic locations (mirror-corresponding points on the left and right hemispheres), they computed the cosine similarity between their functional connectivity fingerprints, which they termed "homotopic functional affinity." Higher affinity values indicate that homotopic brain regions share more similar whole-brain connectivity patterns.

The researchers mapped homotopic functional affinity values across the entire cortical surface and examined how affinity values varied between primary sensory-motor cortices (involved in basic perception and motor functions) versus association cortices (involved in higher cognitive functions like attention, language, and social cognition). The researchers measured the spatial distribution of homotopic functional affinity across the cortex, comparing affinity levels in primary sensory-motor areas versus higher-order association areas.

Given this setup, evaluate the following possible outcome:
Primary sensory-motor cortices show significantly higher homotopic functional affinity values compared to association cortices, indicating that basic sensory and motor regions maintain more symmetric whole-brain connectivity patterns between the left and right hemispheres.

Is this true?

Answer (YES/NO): YES